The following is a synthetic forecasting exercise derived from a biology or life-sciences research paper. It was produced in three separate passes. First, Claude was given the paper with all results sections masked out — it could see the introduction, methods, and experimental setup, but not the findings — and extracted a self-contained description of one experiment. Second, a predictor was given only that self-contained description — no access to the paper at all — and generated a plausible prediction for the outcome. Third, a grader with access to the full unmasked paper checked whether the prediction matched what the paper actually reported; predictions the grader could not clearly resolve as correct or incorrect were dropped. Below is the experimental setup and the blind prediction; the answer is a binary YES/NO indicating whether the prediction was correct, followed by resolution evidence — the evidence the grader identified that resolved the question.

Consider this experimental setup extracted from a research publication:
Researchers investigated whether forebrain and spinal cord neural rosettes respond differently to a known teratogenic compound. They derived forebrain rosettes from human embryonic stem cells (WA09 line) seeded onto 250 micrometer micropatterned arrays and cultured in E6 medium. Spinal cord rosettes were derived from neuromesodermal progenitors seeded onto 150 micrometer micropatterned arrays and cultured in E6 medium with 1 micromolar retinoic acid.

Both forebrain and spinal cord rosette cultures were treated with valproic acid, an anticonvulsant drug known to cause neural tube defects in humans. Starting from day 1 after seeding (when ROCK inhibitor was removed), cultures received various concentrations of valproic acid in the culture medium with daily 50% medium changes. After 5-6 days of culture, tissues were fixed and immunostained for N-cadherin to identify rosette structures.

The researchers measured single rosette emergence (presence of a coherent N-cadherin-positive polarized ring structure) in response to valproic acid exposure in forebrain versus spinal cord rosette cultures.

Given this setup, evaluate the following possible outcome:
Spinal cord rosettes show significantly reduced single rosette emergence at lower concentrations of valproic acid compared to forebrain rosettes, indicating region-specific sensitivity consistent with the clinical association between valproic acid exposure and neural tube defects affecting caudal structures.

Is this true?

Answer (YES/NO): NO